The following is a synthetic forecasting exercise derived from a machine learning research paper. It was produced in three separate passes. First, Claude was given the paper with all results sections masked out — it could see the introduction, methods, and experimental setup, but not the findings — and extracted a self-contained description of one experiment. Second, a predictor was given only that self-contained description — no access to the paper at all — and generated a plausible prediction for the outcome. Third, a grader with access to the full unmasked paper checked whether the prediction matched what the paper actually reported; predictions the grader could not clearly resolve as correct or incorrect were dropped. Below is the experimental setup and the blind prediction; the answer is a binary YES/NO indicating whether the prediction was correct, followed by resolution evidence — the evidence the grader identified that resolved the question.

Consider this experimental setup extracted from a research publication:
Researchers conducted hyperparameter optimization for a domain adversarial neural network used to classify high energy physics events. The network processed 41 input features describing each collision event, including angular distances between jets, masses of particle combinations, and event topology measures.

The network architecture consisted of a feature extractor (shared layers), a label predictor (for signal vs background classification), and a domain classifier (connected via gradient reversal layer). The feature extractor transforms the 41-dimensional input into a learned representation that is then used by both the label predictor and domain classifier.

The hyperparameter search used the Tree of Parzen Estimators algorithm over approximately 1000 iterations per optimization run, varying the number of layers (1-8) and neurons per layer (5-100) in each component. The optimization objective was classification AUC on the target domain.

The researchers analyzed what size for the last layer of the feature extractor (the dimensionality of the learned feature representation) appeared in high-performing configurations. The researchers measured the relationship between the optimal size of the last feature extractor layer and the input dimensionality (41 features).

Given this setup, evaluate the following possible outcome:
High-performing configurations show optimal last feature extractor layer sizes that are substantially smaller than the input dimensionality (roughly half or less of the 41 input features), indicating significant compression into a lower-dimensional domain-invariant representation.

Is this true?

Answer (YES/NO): YES